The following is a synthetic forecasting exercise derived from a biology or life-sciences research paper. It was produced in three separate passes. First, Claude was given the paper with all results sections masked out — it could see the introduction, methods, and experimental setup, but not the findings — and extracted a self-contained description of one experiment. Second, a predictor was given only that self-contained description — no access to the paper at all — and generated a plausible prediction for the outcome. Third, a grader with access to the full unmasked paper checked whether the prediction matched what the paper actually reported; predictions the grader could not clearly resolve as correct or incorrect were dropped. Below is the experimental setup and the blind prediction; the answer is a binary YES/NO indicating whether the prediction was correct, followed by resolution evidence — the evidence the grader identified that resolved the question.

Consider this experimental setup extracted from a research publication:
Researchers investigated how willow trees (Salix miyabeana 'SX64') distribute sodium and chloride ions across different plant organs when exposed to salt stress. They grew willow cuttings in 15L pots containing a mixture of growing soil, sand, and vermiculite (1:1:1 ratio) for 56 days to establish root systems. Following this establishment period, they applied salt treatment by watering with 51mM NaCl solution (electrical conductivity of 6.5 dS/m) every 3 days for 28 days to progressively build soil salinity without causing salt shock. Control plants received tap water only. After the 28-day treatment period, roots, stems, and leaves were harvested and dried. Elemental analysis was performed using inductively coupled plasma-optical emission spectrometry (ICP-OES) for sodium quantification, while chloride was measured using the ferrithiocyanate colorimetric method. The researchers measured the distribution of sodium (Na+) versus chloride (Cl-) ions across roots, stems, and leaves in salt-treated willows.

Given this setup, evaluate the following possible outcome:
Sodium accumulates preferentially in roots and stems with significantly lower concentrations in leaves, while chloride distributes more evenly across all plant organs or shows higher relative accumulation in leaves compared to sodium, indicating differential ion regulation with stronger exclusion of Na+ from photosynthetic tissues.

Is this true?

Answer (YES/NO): NO